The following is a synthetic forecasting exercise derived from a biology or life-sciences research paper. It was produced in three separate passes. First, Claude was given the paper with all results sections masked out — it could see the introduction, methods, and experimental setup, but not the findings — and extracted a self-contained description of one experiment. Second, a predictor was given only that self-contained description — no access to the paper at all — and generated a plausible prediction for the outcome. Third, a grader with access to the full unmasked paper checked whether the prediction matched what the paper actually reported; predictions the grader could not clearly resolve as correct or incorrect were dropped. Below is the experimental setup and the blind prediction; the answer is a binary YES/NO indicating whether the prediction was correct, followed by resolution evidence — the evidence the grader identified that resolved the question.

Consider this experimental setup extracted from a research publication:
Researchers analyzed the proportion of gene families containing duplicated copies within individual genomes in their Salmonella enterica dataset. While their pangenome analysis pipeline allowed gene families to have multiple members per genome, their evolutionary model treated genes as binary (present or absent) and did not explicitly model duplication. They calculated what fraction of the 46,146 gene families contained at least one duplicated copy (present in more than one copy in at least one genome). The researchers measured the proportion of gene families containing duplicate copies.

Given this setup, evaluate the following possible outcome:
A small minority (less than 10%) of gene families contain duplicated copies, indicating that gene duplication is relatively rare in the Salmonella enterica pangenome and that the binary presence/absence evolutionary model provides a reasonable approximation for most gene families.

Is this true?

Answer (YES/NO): YES